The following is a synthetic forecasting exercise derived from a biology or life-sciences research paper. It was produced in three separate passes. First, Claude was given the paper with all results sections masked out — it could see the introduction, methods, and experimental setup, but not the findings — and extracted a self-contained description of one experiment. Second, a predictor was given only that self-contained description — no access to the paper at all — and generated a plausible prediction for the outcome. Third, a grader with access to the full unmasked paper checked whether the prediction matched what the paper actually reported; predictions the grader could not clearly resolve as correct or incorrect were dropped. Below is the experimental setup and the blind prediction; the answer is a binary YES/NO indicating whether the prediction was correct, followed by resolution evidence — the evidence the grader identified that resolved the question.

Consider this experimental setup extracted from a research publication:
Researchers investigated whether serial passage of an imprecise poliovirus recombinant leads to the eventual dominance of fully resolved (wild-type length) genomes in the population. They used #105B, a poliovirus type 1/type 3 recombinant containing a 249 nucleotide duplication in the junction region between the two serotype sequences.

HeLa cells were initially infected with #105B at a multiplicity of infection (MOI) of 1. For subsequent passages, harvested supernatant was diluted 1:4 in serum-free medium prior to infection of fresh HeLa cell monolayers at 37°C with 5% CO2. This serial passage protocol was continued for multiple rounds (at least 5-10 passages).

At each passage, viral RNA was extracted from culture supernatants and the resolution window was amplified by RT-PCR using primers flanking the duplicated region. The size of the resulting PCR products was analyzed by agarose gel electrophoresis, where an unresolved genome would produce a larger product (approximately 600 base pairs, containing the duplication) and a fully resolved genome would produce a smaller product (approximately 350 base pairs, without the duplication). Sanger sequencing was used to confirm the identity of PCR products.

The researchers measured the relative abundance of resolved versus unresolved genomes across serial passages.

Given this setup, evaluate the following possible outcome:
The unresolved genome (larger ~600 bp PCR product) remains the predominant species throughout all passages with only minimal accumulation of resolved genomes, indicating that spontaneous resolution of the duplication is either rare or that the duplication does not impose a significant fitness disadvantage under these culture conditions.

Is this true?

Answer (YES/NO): NO